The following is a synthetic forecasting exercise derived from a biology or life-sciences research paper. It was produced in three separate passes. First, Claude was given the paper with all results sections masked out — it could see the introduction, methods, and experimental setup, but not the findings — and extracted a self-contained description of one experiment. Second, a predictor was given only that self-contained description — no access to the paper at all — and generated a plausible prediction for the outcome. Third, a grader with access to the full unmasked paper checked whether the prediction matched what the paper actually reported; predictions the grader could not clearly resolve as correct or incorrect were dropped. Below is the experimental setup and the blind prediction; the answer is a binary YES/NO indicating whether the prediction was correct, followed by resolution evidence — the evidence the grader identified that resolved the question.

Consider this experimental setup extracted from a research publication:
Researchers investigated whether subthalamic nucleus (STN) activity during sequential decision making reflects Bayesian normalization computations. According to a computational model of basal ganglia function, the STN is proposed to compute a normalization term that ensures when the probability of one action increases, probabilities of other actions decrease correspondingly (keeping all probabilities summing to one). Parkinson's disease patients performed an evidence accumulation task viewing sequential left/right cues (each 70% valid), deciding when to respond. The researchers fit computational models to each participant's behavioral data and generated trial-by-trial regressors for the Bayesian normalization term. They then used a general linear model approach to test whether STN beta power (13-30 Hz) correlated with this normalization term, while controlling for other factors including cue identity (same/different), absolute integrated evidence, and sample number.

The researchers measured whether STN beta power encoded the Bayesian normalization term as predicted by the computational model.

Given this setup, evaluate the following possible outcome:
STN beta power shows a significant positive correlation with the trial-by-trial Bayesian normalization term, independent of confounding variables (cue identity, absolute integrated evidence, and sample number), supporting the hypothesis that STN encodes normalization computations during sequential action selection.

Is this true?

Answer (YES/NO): NO